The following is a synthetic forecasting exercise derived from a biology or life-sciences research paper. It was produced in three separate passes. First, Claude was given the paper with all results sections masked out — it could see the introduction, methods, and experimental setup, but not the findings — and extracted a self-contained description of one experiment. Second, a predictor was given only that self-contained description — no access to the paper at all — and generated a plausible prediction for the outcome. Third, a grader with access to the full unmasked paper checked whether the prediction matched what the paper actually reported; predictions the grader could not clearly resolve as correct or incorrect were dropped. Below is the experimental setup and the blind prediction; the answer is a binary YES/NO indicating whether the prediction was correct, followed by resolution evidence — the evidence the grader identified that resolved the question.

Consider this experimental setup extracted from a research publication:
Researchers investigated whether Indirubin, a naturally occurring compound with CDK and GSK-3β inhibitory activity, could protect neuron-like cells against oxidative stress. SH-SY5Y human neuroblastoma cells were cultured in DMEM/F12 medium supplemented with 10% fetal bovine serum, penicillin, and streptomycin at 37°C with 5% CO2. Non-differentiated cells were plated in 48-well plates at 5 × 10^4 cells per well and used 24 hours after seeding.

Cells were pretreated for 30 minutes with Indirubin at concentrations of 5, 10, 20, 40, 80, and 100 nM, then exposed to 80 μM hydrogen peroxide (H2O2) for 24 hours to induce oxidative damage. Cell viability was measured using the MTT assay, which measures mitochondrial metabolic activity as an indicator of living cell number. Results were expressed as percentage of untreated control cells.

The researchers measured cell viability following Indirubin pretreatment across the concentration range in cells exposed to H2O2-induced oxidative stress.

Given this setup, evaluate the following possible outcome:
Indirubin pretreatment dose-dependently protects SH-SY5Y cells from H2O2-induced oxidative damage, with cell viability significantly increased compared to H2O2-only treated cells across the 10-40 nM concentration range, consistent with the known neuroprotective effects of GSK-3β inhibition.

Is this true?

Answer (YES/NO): NO